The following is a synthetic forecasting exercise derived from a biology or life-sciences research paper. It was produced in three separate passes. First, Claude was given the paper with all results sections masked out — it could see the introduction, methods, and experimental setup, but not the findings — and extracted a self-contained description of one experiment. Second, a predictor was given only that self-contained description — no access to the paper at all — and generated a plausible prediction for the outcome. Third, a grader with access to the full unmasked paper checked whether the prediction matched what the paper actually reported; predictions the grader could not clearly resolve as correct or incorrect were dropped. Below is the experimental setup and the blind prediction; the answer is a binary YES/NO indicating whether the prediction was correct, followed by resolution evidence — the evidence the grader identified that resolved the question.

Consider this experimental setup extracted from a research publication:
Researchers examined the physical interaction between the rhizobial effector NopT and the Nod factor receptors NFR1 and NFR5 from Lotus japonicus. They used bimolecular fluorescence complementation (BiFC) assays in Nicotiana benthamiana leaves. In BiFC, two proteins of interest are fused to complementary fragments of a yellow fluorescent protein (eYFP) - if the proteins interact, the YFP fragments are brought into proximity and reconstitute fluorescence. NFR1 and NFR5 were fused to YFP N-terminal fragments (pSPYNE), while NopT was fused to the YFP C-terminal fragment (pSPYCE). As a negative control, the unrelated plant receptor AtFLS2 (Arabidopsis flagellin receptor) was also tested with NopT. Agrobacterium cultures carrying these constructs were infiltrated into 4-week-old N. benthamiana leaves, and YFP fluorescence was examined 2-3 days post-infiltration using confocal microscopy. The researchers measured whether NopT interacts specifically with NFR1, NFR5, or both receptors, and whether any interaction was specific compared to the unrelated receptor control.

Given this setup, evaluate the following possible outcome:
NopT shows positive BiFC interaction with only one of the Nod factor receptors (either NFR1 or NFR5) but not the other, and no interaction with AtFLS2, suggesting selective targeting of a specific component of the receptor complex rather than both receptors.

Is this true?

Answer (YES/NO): NO